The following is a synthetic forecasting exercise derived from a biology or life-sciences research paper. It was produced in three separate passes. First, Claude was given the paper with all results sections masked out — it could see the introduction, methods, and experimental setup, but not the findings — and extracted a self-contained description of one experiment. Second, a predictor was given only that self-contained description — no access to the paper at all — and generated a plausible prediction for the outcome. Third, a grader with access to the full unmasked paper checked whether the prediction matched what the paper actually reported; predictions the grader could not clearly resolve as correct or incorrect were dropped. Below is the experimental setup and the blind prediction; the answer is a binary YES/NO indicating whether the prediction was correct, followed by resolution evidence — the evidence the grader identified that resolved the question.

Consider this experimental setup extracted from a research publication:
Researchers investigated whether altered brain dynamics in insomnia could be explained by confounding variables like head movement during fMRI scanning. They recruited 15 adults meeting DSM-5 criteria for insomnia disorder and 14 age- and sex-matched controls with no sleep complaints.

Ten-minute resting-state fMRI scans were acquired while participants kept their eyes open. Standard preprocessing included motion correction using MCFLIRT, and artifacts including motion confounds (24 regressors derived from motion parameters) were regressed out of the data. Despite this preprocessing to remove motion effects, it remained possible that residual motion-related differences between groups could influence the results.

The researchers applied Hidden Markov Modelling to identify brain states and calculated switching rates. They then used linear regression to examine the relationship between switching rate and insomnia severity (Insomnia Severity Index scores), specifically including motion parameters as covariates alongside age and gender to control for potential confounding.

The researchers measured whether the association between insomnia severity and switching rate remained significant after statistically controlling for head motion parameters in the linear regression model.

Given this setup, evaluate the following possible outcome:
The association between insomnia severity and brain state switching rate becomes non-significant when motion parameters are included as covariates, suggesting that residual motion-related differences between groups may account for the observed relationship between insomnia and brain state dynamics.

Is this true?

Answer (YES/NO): NO